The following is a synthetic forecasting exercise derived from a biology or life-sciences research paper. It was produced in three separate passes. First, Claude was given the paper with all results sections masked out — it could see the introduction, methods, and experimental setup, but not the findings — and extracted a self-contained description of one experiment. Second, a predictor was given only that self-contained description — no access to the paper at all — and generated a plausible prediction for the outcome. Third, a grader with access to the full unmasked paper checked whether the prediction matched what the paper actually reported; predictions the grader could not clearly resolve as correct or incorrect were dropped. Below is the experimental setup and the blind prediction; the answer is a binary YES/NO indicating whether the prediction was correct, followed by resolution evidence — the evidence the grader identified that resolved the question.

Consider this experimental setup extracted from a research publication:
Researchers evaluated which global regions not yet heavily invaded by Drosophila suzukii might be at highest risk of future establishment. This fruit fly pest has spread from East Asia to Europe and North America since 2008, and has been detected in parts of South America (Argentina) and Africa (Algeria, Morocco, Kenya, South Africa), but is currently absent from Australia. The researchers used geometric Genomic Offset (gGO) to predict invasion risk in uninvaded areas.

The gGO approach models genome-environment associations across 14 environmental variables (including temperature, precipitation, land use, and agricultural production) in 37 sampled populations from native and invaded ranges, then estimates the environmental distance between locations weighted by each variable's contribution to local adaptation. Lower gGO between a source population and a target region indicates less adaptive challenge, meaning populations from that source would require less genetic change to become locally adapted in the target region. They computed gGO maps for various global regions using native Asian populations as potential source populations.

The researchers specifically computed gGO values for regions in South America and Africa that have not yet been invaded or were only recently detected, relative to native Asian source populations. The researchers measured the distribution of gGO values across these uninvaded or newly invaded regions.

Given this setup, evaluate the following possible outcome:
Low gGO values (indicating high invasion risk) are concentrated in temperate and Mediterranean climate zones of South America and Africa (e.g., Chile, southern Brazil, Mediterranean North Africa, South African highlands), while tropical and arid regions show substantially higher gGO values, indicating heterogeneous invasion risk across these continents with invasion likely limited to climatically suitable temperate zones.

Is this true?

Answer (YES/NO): NO